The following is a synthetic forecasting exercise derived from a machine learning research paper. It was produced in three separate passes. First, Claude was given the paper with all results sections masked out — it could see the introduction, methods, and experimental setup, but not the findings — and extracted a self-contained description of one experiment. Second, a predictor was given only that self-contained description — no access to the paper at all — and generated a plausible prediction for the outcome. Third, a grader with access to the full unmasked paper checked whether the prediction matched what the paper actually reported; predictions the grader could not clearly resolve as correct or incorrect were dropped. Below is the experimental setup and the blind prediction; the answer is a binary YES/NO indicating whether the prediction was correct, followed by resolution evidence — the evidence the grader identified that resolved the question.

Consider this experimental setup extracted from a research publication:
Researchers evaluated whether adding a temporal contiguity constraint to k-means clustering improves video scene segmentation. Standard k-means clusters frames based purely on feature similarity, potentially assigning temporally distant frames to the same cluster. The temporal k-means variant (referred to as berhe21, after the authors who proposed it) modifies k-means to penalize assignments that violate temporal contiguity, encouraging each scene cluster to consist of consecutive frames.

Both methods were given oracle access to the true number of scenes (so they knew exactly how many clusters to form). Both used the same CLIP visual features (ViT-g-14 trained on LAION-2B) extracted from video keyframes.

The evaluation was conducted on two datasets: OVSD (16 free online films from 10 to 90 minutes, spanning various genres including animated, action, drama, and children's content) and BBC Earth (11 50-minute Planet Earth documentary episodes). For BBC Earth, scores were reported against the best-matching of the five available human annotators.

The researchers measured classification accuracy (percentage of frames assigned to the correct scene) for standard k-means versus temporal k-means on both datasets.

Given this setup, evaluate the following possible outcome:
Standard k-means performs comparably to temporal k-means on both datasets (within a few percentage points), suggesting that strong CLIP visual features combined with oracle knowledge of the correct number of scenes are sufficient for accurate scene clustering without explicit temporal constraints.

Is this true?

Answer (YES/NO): NO